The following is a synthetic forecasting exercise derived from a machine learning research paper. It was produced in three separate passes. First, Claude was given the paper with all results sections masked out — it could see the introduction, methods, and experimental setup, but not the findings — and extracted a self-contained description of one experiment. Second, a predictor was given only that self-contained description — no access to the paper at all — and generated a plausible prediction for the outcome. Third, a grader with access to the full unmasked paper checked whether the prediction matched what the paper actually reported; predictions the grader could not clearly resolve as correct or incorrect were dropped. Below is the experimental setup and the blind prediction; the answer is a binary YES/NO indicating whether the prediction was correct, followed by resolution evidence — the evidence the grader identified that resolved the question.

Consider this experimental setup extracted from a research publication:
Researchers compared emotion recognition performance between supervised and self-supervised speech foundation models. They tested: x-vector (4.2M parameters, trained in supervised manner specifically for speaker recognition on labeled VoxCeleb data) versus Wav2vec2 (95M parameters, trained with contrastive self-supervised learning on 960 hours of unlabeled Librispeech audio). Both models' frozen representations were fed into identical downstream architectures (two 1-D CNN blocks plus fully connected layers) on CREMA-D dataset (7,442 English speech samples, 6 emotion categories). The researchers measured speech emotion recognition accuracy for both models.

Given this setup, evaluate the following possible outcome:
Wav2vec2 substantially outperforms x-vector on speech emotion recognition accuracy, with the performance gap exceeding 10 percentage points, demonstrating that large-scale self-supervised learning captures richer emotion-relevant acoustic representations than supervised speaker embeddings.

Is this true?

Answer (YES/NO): NO